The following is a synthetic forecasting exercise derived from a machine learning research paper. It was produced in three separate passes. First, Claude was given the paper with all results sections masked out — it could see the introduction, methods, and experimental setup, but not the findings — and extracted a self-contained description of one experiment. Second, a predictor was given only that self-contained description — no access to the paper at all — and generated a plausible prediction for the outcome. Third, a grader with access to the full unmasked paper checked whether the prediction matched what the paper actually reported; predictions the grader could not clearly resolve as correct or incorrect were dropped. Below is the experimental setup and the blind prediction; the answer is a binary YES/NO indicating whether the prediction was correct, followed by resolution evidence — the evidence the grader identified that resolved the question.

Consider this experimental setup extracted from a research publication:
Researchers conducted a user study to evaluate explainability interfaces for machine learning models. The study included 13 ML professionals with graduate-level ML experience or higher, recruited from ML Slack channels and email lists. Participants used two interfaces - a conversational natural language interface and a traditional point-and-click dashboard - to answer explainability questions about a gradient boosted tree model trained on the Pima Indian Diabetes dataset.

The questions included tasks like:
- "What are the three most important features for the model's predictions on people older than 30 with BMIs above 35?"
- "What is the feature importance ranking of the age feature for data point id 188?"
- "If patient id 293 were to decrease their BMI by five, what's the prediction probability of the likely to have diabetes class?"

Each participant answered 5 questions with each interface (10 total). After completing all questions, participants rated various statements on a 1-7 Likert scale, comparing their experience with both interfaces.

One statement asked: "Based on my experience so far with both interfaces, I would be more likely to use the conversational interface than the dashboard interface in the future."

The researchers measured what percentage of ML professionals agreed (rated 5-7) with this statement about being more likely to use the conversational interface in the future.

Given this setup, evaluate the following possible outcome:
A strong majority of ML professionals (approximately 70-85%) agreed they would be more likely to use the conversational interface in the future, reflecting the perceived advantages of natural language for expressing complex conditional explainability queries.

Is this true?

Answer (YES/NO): NO